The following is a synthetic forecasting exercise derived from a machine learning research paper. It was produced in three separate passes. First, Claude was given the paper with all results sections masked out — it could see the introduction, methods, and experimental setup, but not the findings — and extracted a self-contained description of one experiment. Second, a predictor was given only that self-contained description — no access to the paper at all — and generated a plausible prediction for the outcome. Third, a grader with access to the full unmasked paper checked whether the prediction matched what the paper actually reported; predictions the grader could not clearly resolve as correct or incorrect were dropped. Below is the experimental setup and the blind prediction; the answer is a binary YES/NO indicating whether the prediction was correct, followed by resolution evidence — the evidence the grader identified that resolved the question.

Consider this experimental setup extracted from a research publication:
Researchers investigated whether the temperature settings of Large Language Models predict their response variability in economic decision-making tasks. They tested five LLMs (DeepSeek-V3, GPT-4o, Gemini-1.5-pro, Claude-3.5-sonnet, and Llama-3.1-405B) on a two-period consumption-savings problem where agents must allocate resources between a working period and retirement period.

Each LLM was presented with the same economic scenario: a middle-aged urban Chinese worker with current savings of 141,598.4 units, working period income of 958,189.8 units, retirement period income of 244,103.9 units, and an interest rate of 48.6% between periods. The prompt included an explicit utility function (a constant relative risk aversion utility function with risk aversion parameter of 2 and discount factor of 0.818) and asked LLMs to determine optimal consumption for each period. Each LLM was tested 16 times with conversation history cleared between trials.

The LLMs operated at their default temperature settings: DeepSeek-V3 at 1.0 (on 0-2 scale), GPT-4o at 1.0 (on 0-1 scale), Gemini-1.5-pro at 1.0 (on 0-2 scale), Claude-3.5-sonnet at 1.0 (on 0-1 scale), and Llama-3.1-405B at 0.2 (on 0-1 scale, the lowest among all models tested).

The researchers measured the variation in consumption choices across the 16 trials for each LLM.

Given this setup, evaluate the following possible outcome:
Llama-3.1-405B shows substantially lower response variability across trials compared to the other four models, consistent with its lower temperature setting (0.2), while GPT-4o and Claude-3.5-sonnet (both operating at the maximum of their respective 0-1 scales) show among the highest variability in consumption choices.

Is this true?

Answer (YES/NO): NO